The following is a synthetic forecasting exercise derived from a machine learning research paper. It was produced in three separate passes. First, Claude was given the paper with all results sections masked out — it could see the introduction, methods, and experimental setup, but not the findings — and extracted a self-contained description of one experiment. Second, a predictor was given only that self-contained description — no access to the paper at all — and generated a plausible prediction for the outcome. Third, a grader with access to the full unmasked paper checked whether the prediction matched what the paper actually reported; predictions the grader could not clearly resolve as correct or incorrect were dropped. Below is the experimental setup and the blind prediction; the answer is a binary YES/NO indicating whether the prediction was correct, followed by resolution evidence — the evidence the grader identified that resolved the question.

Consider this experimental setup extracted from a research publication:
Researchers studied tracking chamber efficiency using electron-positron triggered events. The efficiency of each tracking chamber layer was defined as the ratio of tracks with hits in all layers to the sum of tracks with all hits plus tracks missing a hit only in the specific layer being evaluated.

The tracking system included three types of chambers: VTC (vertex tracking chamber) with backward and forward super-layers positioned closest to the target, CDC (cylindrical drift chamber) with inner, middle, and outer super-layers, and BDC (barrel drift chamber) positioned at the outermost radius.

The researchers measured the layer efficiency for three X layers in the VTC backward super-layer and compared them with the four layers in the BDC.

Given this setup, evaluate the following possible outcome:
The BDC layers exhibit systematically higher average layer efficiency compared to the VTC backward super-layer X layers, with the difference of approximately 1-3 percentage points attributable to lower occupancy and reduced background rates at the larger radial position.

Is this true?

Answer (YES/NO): NO